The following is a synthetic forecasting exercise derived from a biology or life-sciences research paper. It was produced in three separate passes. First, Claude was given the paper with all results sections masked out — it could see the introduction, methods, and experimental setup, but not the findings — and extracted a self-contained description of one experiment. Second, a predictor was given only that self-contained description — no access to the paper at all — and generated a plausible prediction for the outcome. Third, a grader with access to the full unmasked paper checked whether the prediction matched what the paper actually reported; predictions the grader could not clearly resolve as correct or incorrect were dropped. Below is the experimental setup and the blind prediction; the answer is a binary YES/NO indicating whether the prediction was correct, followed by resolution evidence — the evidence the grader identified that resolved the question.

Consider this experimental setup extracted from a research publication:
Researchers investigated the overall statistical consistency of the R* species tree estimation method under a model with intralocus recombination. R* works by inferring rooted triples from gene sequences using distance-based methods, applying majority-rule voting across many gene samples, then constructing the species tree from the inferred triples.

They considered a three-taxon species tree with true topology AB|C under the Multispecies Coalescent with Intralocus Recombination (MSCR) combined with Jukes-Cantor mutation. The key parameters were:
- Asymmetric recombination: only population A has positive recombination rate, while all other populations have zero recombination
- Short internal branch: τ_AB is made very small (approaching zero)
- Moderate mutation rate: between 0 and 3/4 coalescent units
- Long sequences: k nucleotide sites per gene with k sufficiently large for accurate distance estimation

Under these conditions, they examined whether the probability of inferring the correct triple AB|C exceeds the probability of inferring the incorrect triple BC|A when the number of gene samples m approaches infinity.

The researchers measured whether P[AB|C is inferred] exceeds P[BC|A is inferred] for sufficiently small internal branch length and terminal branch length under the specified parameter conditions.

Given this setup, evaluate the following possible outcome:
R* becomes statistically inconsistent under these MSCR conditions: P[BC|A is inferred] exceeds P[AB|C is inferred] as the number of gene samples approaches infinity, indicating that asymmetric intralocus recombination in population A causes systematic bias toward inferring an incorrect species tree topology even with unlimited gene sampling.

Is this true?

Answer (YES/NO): YES